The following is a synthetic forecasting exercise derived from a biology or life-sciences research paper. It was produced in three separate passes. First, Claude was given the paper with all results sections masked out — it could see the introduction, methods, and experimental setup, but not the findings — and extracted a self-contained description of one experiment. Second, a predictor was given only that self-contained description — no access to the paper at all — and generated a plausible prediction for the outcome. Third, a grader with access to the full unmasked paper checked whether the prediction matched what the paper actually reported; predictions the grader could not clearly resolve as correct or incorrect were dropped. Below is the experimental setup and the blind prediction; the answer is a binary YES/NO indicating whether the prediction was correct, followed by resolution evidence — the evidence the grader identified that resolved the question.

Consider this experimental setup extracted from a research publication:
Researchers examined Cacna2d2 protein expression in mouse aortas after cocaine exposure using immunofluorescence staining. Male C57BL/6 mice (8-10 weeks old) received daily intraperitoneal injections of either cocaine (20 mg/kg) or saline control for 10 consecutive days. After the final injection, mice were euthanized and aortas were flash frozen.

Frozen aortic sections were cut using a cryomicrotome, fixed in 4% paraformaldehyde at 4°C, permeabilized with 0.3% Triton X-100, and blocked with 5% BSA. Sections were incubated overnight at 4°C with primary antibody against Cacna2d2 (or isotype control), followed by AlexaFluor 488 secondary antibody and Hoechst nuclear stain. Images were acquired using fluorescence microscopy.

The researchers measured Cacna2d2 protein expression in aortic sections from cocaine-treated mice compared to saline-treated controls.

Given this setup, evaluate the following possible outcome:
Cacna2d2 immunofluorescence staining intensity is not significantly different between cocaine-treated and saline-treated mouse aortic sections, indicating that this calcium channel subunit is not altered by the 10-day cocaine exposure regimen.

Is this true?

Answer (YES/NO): NO